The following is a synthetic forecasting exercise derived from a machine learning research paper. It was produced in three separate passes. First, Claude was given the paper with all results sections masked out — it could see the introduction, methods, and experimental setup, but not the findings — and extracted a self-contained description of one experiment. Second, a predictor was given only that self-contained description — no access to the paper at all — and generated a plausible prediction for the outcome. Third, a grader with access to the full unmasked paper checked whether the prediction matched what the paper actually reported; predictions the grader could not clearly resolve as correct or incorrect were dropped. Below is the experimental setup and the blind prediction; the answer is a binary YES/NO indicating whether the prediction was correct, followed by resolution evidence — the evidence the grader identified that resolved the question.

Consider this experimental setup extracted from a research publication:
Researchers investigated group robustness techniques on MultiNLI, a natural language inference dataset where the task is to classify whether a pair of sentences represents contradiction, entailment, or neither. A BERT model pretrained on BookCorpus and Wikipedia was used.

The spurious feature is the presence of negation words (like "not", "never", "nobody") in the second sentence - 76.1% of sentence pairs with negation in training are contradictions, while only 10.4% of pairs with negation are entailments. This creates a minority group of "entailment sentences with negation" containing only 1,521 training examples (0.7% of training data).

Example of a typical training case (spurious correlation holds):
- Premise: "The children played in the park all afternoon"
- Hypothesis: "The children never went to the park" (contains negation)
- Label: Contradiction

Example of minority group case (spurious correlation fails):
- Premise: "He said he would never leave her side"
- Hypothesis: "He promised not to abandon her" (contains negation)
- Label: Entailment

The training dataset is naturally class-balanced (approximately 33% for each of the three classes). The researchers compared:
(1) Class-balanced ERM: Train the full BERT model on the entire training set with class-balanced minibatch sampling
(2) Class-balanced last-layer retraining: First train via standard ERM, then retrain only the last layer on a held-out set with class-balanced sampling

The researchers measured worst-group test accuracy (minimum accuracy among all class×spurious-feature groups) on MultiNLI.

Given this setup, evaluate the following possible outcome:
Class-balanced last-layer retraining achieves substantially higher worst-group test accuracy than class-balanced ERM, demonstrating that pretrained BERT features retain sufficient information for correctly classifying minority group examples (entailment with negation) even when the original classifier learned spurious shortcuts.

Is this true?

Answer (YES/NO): NO